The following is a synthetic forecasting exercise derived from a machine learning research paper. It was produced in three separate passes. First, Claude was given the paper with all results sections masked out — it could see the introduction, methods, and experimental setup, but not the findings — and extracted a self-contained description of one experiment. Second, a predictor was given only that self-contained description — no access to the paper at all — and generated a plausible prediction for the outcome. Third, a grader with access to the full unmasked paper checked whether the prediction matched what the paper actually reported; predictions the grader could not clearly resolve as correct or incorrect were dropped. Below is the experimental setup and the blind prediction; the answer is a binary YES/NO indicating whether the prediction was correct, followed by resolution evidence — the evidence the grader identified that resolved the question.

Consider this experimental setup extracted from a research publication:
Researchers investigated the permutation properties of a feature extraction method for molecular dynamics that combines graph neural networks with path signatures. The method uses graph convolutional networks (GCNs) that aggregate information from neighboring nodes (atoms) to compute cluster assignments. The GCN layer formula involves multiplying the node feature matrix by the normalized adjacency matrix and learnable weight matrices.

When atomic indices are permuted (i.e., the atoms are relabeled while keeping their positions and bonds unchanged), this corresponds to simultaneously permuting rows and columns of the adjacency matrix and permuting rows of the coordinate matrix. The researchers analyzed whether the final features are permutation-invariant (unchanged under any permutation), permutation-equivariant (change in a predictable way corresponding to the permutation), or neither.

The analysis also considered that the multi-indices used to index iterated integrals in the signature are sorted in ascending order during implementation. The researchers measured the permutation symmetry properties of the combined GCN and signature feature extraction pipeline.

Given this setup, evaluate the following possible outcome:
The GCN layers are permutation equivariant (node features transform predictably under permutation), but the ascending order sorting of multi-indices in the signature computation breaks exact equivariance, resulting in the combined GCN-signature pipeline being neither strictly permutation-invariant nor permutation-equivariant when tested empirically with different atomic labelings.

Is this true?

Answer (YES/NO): NO